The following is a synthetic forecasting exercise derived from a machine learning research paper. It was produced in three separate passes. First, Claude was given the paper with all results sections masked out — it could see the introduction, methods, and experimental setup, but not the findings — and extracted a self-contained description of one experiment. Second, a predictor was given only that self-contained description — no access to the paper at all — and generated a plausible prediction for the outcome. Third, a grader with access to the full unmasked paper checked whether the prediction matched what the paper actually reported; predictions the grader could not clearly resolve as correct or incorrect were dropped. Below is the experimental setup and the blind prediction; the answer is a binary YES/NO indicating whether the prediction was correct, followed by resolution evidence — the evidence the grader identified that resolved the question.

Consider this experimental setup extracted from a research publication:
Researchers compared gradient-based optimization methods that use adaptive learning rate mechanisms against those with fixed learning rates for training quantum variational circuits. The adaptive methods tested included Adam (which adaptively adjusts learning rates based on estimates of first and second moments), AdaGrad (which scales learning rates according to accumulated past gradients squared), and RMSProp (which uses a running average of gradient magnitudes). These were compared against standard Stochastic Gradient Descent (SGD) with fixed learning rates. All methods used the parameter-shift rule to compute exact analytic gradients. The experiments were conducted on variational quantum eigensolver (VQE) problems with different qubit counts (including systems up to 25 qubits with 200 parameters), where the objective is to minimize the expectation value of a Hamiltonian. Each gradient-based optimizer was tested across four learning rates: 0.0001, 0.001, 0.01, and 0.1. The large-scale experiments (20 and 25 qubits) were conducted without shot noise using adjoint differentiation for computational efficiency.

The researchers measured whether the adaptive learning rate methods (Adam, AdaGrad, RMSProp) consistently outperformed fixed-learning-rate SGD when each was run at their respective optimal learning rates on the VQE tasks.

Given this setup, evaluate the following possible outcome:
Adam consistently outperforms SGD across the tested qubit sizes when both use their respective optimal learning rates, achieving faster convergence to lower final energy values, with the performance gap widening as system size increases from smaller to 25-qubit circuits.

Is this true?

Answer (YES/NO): NO